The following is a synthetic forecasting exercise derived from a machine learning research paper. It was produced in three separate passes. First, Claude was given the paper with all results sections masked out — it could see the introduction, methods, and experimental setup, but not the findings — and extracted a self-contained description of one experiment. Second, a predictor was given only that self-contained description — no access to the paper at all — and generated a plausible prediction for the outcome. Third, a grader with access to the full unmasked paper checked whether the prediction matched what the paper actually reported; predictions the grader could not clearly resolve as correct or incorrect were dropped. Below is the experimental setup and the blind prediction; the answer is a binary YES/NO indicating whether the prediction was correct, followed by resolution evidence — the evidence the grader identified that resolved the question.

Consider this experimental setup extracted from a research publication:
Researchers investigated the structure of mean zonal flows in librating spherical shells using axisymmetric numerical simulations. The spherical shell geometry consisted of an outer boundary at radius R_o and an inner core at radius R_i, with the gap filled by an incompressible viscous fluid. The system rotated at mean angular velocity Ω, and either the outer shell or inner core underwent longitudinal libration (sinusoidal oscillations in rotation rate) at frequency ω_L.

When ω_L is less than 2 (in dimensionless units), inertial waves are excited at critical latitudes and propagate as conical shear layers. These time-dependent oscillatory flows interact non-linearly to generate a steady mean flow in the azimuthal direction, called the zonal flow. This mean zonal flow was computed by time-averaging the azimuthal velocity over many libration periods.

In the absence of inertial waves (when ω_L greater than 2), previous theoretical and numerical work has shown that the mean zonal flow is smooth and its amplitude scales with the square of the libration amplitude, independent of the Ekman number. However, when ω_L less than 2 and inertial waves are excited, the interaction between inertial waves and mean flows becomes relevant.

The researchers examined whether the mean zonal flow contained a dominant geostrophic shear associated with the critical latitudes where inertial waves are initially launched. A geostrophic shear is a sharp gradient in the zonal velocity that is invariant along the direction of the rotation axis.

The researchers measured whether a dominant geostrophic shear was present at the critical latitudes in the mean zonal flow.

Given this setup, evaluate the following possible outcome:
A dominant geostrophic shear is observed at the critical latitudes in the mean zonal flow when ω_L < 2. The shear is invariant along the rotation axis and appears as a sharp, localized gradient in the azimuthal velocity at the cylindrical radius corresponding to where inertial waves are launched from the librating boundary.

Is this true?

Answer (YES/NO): YES